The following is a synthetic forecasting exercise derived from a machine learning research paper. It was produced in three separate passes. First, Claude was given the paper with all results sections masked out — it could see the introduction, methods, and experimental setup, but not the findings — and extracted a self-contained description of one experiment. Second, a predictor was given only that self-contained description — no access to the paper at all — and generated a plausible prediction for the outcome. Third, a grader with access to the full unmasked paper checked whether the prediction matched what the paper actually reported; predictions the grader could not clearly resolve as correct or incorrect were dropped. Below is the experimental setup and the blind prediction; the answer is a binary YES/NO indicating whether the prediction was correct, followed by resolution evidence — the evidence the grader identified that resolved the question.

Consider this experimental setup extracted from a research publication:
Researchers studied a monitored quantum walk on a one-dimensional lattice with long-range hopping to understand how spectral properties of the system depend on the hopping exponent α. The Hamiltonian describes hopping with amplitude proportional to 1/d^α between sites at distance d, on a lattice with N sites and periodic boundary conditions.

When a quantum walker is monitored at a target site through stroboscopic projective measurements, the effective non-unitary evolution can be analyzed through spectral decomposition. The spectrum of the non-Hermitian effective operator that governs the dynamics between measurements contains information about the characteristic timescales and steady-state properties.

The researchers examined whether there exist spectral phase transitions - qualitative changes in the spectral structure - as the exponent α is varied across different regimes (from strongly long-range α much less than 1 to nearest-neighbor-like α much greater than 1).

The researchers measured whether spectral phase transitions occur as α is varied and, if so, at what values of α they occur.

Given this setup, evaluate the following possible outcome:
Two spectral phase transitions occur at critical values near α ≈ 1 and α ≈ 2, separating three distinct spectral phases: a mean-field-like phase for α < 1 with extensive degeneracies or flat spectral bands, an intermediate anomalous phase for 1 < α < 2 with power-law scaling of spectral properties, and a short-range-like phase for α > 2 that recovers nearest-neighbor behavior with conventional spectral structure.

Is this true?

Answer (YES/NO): NO